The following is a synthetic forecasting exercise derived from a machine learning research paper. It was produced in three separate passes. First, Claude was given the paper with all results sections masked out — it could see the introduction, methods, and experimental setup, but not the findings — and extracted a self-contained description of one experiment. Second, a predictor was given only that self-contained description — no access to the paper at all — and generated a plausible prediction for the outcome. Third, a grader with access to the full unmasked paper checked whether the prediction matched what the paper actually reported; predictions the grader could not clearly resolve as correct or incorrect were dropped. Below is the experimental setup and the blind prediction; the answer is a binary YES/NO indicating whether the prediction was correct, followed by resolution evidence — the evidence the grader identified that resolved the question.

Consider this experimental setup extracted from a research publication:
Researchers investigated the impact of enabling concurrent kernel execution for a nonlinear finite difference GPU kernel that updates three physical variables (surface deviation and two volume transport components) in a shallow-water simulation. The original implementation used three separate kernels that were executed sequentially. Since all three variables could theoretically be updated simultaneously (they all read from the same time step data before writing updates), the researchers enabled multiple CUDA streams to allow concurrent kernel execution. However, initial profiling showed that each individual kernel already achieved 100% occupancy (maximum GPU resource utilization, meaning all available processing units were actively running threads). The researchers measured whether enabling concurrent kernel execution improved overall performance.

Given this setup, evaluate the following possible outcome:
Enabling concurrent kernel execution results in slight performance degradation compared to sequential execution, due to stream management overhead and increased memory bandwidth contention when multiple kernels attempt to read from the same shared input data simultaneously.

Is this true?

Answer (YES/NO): NO